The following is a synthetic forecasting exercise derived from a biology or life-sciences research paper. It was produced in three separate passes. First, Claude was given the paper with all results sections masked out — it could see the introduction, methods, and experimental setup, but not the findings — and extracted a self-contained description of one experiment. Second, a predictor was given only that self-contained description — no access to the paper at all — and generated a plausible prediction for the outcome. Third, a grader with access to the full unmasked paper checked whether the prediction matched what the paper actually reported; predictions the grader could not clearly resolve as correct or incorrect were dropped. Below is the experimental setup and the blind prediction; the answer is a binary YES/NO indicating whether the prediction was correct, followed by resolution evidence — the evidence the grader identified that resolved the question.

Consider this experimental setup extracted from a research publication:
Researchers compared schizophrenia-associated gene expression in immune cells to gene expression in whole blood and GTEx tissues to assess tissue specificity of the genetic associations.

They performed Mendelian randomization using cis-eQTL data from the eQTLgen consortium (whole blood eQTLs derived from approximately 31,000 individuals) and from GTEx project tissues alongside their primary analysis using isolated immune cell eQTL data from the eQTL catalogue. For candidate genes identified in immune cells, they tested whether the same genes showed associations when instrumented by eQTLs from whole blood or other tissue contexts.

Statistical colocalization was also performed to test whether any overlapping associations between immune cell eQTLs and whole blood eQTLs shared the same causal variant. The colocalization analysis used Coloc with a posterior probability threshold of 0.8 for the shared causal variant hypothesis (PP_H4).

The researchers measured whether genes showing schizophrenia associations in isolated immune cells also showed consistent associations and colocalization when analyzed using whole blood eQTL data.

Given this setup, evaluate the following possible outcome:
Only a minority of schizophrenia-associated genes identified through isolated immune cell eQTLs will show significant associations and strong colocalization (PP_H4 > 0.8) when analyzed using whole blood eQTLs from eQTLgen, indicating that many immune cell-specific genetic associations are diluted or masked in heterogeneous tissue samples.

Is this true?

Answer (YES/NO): NO